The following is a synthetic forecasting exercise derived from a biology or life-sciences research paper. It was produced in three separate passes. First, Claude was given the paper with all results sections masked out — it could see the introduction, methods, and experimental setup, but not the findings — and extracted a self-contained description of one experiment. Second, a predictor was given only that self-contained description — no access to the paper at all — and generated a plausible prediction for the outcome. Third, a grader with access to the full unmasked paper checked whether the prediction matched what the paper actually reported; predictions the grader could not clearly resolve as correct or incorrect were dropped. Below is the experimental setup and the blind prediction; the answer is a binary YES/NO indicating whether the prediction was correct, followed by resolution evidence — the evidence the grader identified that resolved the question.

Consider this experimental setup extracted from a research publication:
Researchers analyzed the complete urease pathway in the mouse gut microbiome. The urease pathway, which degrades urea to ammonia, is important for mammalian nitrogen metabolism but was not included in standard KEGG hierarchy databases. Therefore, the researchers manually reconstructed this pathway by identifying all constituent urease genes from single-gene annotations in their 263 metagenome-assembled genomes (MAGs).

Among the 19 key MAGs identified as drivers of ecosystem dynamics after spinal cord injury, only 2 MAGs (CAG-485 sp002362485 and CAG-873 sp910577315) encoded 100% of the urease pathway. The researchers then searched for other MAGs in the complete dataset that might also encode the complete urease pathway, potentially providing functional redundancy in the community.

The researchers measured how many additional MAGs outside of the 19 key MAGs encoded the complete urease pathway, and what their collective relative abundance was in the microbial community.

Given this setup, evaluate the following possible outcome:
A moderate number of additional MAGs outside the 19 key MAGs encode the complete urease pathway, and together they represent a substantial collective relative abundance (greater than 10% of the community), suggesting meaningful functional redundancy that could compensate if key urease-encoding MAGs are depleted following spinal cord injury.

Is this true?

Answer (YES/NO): NO